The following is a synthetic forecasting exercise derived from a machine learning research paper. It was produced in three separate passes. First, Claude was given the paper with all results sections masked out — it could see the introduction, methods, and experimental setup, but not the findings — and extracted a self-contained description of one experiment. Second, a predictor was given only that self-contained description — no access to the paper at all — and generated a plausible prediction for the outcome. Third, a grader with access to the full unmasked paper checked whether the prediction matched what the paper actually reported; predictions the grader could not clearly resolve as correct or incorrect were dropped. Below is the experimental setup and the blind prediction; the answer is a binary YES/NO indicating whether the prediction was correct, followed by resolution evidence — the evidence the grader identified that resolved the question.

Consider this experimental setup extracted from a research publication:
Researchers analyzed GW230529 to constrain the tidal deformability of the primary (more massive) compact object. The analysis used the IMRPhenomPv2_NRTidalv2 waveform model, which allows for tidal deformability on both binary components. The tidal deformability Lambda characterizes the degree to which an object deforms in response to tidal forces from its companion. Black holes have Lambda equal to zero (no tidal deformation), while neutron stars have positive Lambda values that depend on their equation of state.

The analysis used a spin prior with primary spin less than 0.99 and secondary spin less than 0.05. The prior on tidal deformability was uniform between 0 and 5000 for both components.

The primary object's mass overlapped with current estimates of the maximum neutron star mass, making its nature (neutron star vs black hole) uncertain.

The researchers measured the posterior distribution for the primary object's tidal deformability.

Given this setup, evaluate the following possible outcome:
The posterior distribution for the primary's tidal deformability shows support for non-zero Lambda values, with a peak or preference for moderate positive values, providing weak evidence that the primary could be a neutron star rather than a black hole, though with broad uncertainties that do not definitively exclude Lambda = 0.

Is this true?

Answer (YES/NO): NO